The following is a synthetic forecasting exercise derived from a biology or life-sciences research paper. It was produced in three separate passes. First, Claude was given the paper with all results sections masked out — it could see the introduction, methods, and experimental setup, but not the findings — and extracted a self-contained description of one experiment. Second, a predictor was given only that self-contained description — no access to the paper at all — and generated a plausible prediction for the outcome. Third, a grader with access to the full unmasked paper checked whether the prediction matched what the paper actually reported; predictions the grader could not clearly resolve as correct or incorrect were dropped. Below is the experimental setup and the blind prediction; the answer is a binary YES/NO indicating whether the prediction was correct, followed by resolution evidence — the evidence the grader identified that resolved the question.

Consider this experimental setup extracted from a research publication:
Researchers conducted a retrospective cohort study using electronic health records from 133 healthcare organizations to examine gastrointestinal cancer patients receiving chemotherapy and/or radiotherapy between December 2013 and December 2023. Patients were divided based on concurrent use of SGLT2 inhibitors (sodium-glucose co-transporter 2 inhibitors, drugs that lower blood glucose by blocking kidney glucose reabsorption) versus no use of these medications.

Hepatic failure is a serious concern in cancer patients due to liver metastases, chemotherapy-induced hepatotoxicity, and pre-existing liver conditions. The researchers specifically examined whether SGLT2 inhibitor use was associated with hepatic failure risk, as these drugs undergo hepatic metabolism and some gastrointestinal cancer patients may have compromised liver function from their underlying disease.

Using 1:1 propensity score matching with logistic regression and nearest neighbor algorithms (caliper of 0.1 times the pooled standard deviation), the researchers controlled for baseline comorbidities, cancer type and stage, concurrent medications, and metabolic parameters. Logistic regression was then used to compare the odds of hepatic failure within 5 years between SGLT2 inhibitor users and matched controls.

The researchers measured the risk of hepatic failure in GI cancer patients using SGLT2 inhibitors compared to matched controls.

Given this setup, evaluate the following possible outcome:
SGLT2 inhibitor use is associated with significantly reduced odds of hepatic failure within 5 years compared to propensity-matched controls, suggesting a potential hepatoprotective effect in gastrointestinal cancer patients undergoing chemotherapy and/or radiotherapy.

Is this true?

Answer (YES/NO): YES